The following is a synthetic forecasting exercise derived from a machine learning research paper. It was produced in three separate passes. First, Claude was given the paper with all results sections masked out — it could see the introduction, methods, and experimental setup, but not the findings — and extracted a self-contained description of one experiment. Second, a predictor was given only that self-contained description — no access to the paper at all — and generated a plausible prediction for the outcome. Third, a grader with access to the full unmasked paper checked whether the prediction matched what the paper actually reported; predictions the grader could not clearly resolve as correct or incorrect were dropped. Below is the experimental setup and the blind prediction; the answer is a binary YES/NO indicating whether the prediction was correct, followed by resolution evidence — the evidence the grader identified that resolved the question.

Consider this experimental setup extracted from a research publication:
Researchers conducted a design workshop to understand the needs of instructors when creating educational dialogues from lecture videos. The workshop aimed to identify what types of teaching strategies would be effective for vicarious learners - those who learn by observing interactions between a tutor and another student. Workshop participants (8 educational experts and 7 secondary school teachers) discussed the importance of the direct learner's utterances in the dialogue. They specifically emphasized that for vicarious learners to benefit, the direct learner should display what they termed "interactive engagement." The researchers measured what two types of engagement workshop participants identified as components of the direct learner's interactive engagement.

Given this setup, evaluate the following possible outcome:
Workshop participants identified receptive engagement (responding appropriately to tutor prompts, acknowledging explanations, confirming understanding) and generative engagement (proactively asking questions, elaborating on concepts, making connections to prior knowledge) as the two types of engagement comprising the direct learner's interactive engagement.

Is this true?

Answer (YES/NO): NO